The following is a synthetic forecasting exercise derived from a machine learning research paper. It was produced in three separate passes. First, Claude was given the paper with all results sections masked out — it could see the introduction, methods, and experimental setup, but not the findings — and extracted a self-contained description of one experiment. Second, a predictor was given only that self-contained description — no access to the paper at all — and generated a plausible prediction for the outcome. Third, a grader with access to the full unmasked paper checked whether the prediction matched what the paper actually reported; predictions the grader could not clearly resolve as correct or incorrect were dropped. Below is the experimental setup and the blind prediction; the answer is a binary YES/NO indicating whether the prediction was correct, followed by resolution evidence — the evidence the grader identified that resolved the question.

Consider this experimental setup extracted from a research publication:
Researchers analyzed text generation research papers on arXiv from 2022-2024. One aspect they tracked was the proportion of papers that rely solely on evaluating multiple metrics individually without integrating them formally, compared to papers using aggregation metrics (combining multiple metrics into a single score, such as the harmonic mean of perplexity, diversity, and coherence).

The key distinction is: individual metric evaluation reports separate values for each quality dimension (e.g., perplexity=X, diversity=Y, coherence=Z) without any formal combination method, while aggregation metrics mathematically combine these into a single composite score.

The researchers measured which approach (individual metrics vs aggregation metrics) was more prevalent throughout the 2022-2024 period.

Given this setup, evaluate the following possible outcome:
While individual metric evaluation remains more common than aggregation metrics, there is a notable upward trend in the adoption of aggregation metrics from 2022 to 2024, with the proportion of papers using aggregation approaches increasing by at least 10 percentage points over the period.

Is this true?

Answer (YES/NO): NO